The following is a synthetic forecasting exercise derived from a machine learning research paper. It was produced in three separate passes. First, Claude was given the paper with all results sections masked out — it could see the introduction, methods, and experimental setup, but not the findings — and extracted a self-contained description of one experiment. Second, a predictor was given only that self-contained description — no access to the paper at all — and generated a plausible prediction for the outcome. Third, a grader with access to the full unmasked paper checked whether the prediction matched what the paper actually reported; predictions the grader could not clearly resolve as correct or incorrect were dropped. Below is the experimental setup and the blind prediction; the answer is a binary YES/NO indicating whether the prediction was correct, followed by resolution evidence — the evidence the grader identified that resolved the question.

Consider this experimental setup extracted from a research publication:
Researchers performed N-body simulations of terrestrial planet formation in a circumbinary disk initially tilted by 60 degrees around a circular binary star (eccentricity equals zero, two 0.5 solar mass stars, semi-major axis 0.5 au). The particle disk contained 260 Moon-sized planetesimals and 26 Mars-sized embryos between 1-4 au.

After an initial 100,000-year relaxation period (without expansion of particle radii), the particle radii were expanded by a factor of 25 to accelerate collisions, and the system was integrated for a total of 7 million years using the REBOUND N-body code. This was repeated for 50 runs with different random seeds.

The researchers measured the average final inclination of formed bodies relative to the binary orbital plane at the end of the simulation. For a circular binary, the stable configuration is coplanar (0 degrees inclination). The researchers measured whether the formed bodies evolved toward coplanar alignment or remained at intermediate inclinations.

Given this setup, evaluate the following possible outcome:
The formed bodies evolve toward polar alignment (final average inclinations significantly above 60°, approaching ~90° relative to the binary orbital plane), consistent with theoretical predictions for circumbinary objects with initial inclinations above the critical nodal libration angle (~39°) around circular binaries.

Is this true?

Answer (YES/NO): NO